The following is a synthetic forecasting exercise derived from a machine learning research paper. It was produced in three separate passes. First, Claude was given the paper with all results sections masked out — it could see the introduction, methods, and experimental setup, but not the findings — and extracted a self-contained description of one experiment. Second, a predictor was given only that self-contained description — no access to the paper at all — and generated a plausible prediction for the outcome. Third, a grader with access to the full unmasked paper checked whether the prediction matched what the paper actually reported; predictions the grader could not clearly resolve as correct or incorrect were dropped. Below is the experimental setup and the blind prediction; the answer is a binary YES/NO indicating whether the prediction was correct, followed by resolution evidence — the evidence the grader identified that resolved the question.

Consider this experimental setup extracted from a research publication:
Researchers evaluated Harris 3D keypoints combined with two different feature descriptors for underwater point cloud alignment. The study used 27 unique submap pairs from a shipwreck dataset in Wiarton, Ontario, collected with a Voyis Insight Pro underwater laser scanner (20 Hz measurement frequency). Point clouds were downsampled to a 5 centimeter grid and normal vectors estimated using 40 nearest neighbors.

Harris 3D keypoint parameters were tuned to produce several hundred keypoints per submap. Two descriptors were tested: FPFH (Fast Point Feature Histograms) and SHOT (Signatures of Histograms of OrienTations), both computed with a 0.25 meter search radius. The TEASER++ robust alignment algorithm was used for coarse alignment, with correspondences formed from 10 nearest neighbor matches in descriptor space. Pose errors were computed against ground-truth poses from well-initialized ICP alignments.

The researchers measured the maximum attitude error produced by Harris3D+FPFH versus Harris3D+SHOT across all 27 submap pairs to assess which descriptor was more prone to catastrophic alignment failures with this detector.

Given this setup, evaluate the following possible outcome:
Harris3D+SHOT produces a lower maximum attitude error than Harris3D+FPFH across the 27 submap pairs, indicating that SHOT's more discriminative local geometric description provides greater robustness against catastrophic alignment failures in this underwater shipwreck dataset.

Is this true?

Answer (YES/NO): YES